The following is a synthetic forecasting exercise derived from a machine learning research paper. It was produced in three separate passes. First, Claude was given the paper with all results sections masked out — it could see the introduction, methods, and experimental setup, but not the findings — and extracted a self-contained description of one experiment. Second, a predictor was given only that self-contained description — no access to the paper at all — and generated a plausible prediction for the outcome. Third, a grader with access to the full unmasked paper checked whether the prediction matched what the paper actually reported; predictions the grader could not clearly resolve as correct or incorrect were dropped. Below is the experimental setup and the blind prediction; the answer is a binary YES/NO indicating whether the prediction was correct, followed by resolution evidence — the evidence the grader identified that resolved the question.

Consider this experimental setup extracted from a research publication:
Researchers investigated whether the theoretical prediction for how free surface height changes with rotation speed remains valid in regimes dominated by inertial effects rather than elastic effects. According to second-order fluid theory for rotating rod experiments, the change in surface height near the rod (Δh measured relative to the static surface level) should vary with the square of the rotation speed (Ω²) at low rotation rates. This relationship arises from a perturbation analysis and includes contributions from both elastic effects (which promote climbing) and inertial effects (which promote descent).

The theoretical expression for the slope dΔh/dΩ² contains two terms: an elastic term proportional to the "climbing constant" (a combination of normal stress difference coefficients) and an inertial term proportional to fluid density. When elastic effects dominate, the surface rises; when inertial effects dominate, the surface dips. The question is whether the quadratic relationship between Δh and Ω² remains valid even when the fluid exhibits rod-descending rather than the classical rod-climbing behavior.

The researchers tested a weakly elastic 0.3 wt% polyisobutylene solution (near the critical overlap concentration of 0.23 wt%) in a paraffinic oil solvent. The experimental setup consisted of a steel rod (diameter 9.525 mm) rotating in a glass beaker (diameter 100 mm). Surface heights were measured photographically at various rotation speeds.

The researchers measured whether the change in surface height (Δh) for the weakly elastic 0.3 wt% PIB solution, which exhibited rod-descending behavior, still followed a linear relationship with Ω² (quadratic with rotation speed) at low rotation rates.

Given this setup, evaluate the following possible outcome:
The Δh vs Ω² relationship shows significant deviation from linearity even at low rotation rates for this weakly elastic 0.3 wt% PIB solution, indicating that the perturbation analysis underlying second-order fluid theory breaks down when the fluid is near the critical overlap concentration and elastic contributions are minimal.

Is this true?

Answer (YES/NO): NO